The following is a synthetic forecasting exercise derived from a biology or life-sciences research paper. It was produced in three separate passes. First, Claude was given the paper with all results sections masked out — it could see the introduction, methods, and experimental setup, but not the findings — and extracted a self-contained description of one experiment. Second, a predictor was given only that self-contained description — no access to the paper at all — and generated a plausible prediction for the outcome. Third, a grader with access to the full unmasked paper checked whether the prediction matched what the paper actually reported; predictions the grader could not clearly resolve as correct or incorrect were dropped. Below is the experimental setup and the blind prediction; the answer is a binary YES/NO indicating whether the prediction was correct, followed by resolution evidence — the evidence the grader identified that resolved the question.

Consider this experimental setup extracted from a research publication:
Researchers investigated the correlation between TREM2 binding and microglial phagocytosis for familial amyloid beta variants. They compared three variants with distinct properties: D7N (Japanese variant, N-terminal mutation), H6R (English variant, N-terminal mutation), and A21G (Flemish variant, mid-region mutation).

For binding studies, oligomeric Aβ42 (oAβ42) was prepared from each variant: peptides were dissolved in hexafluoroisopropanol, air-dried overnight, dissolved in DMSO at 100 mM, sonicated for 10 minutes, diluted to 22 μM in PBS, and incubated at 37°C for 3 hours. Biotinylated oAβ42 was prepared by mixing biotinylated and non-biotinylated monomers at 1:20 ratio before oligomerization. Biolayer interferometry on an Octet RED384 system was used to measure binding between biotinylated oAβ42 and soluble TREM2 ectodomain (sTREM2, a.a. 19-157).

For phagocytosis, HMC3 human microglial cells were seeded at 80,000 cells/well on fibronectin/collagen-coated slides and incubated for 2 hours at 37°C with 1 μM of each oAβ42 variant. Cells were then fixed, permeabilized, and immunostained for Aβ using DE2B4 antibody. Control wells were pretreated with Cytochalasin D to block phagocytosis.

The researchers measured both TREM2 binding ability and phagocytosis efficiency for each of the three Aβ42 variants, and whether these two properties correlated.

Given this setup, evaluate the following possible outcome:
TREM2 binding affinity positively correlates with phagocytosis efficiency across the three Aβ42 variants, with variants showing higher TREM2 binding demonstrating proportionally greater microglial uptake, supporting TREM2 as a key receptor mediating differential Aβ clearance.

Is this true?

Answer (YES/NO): YES